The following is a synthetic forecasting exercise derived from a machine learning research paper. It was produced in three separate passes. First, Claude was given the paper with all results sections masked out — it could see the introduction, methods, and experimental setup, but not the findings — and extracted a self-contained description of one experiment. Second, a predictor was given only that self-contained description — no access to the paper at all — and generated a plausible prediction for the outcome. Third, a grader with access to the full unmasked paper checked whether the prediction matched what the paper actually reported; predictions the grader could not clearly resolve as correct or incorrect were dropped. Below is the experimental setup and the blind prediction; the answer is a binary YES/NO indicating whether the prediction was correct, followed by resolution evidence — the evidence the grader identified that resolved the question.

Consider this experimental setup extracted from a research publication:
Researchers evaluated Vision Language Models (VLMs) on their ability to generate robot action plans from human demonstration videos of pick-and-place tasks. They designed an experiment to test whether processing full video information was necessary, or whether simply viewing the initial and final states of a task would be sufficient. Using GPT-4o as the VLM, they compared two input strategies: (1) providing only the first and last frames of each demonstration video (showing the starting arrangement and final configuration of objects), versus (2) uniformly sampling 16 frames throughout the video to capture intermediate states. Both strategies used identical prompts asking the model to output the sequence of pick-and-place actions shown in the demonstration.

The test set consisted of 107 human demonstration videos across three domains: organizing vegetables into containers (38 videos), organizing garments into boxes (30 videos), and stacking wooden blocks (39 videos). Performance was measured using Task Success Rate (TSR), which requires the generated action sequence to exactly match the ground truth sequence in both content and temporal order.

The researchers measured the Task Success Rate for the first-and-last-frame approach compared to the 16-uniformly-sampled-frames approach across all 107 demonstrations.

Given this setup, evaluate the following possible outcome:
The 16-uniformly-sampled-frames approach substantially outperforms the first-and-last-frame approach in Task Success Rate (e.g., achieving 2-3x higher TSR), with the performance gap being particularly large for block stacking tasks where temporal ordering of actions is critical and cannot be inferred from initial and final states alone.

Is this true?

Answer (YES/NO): NO